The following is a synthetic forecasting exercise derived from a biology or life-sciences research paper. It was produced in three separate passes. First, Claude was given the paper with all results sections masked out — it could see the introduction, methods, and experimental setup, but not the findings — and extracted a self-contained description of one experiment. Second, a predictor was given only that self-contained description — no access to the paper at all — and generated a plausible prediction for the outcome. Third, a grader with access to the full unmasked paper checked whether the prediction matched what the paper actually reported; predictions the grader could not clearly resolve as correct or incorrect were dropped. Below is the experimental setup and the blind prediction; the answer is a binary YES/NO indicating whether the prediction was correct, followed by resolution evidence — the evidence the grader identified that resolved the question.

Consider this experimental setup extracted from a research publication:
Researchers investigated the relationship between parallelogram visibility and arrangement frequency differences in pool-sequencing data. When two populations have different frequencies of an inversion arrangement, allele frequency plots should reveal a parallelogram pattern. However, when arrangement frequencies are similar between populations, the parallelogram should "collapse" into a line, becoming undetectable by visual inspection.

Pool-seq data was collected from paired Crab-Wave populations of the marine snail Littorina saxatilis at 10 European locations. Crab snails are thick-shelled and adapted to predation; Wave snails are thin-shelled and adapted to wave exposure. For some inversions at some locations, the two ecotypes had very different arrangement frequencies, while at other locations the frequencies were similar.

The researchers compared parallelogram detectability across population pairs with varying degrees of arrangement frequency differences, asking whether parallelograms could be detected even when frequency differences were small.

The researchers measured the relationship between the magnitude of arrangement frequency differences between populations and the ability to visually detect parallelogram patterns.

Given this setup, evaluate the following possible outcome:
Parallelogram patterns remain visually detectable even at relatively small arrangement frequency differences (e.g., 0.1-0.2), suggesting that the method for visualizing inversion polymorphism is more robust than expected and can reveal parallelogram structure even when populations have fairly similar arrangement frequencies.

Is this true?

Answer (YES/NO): NO